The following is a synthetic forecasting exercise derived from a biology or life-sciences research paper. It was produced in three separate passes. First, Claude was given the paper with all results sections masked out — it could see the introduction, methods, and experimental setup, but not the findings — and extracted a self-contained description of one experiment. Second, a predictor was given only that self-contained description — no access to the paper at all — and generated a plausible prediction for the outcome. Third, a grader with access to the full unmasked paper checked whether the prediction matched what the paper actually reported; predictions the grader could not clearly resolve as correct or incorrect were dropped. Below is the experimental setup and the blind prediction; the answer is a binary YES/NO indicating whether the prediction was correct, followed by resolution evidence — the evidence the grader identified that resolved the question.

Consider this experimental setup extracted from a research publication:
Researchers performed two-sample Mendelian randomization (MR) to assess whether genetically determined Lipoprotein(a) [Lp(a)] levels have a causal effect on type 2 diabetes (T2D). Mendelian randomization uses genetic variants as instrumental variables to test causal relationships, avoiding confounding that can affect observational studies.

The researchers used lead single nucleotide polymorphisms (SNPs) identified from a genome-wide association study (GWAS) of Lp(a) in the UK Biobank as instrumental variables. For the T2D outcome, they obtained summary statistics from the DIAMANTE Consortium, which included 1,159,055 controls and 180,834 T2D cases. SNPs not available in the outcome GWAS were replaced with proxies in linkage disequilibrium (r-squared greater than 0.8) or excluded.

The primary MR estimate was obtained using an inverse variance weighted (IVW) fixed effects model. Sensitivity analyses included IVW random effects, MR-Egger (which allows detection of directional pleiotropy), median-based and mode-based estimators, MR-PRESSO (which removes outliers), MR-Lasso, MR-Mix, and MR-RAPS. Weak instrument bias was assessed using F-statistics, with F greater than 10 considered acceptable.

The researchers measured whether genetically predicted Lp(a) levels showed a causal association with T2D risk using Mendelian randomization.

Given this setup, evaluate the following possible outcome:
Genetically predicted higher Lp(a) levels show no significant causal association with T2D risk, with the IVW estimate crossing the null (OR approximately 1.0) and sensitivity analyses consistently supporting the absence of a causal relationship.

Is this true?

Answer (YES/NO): YES